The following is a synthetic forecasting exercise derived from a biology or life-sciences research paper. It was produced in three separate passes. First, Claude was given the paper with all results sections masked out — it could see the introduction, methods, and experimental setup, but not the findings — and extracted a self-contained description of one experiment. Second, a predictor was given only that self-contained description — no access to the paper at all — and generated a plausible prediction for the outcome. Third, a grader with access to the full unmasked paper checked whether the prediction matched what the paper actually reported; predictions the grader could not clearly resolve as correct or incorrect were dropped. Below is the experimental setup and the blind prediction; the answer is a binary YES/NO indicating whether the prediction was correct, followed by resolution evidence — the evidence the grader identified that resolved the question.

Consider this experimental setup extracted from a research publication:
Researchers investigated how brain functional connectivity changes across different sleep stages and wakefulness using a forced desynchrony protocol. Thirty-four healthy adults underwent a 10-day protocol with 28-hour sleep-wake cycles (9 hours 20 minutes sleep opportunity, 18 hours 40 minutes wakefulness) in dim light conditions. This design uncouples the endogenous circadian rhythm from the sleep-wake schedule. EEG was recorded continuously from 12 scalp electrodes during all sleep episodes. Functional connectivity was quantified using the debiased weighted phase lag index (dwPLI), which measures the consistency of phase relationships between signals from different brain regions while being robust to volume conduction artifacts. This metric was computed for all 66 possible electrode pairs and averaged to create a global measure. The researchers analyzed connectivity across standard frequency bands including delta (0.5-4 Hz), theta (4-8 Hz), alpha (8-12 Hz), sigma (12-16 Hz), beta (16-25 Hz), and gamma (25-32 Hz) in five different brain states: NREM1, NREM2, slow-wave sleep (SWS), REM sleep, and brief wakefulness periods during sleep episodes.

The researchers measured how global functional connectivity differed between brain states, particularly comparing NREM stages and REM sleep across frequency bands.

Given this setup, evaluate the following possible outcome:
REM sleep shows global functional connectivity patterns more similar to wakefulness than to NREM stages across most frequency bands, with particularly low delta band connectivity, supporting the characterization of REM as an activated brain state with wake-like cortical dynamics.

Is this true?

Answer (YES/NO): NO